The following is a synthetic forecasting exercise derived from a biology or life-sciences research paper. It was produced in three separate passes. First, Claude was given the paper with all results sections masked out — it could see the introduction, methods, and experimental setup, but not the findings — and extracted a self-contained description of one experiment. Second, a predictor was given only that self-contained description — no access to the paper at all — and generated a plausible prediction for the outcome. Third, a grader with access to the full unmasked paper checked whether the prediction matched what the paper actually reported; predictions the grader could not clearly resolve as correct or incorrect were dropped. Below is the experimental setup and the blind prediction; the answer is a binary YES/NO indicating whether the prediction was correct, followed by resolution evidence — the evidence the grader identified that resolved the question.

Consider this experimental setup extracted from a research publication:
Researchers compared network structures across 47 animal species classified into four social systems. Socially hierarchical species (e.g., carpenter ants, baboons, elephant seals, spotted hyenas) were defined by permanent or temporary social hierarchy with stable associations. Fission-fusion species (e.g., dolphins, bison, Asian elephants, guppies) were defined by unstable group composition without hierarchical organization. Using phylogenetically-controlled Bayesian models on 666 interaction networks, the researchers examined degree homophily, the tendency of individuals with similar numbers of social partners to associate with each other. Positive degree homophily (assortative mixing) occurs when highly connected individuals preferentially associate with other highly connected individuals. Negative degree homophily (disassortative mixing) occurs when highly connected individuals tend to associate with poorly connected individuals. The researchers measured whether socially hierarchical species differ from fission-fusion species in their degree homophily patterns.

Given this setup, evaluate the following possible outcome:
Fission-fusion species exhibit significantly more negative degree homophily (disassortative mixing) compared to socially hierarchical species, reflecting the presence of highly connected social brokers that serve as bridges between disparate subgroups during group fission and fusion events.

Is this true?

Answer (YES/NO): NO